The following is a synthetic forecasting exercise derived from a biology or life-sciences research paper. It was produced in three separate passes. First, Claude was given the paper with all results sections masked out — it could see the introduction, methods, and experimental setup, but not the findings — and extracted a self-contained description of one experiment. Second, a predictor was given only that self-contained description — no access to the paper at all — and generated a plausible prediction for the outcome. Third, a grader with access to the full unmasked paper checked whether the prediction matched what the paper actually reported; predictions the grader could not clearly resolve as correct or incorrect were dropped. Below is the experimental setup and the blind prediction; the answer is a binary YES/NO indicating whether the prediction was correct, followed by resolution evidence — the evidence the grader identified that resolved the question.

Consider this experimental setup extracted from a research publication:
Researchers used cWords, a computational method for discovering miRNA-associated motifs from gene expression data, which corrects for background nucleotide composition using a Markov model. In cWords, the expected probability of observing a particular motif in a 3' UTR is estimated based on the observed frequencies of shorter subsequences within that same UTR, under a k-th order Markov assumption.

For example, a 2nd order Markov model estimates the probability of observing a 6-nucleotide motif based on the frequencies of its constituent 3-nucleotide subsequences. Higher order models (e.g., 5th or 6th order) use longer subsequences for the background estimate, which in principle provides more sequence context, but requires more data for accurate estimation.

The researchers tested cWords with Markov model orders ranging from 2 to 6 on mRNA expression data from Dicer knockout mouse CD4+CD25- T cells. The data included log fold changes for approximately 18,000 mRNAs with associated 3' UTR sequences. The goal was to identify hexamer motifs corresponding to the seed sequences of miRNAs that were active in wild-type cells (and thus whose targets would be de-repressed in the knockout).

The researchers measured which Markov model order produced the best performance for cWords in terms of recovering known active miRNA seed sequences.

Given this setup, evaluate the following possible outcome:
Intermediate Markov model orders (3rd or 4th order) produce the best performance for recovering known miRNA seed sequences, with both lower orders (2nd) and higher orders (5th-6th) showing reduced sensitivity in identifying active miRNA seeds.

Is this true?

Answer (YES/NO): NO